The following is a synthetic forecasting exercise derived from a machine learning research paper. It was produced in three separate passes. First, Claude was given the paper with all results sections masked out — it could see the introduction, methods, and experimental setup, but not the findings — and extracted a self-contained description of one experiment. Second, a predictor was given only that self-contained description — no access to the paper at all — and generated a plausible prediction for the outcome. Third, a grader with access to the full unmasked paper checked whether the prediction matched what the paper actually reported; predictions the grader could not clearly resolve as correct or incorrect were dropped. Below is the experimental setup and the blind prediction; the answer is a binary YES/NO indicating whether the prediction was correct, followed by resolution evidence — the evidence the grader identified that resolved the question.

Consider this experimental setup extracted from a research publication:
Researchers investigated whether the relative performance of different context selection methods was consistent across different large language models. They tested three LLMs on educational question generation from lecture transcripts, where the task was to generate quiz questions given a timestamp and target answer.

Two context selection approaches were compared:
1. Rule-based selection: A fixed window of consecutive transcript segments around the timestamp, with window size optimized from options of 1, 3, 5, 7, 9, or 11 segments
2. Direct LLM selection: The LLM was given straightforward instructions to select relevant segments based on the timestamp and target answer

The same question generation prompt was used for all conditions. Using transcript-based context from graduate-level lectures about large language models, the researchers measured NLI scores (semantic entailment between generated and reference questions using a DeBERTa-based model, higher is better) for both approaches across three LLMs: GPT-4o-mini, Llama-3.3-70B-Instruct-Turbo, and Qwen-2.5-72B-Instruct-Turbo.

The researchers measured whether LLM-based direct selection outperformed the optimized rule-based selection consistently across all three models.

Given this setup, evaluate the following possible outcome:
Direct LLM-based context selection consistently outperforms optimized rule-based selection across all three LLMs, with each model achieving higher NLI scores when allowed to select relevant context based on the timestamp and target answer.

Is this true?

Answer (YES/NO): YES